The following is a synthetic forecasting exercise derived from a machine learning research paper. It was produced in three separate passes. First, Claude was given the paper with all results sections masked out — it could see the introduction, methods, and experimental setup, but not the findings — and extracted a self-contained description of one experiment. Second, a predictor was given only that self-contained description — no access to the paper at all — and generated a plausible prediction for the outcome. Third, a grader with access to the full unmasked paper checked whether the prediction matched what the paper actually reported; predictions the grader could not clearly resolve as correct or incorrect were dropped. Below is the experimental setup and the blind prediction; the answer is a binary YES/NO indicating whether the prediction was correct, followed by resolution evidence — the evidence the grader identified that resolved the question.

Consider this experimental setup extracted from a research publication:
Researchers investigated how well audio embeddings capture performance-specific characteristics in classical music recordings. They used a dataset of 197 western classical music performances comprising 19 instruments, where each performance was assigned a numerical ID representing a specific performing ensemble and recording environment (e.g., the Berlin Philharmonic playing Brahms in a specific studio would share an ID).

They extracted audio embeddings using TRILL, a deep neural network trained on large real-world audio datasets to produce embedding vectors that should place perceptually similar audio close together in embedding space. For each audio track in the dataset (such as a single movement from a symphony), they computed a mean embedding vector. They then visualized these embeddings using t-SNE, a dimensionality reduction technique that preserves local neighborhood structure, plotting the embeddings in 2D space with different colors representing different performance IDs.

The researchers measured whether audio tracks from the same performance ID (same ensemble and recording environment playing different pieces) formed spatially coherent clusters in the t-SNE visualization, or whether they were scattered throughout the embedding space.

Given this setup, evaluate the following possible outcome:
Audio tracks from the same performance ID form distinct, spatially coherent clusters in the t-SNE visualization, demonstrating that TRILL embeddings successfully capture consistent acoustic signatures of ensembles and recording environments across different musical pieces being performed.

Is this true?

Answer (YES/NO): YES